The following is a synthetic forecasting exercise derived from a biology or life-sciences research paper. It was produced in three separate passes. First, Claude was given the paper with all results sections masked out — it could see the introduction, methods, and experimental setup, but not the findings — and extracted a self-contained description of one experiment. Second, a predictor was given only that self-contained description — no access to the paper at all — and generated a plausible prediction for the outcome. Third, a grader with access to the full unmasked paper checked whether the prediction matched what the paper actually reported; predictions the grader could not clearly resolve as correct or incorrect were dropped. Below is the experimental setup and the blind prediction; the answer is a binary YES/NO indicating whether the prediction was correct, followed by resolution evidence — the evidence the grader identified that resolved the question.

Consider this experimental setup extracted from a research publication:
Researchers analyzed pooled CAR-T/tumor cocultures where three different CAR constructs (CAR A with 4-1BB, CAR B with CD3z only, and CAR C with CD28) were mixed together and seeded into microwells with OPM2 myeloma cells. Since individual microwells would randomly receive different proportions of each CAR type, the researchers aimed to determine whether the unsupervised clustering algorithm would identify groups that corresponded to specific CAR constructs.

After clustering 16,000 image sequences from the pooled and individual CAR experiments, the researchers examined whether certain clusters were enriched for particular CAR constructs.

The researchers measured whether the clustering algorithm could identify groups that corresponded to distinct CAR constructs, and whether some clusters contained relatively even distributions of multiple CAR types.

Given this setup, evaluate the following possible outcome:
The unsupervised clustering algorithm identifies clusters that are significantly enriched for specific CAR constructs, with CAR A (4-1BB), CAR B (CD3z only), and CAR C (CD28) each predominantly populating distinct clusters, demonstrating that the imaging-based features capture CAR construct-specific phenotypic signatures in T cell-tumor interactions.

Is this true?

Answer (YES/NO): NO